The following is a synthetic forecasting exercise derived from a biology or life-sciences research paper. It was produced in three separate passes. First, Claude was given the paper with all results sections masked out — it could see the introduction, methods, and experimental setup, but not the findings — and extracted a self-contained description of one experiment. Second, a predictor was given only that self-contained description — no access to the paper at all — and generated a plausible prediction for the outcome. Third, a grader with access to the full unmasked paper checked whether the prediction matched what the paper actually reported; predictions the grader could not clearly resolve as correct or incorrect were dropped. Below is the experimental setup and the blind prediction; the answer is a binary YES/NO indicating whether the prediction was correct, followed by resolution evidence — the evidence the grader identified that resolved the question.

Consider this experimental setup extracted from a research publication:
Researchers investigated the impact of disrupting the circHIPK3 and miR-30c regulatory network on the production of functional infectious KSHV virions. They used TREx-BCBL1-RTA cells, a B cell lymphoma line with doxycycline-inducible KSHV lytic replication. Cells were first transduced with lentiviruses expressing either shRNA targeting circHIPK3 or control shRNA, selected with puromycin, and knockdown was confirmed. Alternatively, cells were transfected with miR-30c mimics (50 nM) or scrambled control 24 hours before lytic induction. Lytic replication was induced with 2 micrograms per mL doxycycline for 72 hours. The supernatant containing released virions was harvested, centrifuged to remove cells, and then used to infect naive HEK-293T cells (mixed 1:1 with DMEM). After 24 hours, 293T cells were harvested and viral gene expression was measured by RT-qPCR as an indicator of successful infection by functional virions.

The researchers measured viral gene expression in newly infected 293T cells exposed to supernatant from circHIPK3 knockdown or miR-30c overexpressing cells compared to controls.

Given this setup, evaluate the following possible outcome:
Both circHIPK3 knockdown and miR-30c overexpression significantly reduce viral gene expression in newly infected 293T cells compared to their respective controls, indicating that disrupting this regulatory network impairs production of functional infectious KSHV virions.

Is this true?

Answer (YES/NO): YES